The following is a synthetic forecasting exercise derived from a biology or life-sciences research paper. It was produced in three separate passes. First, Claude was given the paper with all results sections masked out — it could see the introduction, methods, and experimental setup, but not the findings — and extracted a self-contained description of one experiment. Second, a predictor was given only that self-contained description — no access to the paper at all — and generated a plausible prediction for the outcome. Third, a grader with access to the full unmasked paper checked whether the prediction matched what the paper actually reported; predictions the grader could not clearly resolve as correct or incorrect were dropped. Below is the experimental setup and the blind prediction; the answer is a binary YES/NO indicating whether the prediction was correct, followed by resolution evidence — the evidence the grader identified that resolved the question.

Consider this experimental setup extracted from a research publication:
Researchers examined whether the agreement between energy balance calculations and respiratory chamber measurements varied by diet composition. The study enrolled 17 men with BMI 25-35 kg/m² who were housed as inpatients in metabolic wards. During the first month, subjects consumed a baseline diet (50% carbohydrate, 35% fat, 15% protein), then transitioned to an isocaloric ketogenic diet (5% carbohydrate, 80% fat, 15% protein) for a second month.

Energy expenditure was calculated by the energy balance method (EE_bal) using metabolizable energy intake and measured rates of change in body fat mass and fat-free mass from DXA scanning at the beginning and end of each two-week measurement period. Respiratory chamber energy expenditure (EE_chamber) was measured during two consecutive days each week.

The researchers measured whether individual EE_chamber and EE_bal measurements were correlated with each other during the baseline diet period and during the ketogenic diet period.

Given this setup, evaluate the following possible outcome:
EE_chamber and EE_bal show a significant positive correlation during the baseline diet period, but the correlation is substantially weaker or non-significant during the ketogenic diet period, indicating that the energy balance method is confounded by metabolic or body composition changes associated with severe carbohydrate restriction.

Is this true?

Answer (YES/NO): NO